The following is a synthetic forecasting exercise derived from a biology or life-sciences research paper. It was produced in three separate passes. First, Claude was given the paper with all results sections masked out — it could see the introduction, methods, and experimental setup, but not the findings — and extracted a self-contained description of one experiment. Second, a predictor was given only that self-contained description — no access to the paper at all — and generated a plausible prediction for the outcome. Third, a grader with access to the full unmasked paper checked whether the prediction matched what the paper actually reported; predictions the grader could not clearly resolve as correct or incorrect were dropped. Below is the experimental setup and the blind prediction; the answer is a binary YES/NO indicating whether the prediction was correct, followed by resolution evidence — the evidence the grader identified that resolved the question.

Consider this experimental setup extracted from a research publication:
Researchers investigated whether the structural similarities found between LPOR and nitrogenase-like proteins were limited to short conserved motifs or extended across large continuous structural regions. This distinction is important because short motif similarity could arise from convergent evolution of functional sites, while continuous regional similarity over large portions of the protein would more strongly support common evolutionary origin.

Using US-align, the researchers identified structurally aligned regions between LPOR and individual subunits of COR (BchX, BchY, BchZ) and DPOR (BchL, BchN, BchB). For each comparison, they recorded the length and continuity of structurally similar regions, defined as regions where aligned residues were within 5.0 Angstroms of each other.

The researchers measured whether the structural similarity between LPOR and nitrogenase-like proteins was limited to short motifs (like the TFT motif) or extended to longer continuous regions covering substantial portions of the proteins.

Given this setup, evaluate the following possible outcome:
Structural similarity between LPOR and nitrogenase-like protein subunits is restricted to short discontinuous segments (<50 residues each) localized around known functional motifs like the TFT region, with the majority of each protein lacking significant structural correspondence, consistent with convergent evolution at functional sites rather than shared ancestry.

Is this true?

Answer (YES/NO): NO